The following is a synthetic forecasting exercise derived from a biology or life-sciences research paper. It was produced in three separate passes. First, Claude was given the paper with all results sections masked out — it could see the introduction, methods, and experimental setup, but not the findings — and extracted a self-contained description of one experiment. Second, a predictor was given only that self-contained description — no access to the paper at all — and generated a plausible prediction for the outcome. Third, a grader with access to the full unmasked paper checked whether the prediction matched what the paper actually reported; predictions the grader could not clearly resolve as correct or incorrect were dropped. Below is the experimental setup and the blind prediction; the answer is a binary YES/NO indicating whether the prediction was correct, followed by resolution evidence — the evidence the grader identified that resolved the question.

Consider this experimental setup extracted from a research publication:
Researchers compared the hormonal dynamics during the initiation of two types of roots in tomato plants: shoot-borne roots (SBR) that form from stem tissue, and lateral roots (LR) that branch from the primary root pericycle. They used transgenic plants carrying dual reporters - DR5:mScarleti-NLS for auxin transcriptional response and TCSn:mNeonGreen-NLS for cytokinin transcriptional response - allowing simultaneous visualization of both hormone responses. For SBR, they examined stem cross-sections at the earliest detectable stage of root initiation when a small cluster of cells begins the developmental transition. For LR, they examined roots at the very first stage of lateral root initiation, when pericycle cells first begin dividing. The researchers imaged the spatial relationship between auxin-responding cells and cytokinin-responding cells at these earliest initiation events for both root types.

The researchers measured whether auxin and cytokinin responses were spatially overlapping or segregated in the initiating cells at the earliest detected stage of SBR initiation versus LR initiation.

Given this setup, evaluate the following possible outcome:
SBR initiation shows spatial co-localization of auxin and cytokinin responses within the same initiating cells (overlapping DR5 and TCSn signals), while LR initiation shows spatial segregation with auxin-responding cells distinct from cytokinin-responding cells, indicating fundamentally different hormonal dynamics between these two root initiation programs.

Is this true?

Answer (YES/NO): YES